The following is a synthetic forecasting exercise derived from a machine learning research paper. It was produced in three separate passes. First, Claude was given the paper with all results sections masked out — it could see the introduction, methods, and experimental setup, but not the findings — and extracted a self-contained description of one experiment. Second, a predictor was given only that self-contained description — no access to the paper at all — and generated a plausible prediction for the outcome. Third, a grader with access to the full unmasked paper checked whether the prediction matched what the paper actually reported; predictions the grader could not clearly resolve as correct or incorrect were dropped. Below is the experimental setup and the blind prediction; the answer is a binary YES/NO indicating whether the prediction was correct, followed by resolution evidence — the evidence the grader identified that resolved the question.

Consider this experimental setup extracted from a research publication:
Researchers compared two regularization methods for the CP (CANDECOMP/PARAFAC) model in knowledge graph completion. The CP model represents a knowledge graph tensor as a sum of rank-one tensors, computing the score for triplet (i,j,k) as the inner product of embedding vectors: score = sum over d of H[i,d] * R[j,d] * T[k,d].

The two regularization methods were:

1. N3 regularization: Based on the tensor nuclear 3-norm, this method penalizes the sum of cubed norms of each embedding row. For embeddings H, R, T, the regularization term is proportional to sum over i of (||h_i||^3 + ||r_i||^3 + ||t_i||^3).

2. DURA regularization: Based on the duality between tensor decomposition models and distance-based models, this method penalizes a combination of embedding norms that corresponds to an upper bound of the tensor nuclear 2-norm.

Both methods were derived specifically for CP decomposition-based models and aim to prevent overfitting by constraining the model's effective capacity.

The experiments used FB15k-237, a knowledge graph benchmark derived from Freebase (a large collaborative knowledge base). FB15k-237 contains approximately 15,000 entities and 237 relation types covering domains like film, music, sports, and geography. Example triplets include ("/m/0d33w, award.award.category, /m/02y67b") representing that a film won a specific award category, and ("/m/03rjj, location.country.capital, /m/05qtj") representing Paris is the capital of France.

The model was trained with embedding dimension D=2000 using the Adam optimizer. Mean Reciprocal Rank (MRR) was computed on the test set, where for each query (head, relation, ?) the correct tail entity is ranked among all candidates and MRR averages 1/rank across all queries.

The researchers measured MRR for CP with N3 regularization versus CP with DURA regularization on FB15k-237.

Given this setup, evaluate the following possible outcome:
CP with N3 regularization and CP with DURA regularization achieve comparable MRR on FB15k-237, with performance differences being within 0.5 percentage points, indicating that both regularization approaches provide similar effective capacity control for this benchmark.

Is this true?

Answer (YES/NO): NO